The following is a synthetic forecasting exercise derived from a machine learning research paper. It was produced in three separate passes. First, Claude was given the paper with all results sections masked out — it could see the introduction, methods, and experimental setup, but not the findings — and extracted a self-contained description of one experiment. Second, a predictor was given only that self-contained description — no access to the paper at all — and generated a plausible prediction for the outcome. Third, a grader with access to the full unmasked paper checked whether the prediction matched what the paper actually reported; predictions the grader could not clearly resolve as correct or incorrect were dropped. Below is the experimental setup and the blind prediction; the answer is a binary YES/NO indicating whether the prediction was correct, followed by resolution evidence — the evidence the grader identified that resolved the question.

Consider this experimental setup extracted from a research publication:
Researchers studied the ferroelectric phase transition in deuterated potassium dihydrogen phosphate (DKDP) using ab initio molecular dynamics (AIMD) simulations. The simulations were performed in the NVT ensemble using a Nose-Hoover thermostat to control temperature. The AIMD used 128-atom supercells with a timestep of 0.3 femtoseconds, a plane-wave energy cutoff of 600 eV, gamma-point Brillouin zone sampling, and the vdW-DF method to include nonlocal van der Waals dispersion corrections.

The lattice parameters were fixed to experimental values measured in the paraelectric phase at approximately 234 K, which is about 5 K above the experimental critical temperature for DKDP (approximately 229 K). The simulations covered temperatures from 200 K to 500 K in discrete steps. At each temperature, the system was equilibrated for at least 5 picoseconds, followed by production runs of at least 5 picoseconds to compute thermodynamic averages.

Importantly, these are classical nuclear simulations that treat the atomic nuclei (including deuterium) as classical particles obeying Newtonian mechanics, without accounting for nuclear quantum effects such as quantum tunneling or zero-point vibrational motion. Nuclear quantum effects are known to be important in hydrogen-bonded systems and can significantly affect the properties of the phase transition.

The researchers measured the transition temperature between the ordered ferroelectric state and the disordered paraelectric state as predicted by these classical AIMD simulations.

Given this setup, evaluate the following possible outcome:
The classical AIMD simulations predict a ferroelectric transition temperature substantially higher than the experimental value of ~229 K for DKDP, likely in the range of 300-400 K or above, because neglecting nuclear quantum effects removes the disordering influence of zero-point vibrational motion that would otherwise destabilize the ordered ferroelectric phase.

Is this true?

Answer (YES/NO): YES